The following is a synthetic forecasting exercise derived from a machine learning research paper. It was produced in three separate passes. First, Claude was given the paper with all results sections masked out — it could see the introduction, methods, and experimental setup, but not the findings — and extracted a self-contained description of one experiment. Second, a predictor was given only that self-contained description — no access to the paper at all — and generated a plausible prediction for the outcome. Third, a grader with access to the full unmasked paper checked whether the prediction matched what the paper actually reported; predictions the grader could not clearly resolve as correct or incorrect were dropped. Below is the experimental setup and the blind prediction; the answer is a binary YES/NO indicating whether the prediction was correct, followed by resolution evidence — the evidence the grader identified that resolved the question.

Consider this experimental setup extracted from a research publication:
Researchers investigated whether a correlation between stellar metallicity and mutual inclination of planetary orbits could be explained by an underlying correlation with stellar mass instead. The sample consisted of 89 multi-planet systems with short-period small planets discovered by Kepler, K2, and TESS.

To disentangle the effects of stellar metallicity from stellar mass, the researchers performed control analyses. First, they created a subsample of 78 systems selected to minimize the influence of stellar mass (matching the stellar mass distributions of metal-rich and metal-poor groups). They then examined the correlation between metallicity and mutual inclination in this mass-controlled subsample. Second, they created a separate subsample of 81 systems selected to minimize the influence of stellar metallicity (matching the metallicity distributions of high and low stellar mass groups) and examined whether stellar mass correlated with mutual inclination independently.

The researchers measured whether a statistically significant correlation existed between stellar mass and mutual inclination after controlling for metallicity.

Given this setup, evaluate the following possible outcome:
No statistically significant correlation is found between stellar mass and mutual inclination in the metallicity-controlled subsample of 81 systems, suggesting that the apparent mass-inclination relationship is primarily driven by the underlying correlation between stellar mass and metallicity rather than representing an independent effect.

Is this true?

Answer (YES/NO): YES